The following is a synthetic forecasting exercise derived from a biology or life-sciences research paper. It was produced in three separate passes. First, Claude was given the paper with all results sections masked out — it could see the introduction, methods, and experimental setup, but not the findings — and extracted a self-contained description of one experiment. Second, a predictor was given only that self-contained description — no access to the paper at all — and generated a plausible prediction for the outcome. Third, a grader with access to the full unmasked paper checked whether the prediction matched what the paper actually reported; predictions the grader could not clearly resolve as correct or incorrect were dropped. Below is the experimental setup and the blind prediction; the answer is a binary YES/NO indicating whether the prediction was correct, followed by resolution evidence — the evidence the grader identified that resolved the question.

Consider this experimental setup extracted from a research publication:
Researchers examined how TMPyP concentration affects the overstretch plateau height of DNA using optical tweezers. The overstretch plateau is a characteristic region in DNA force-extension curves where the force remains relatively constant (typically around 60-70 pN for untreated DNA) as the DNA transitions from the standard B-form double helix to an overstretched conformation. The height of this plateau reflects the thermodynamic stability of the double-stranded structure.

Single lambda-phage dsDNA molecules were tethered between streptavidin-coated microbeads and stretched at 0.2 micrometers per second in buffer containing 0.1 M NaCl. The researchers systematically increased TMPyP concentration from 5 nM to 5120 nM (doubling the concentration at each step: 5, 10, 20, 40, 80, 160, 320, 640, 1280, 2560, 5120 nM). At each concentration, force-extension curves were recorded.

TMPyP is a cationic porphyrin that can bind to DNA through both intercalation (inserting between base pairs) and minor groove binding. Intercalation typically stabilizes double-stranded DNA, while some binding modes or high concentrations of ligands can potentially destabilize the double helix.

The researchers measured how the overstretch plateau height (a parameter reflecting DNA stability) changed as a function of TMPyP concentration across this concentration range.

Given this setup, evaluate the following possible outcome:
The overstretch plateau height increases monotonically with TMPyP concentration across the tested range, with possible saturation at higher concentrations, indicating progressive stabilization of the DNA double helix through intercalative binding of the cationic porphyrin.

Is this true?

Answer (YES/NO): NO